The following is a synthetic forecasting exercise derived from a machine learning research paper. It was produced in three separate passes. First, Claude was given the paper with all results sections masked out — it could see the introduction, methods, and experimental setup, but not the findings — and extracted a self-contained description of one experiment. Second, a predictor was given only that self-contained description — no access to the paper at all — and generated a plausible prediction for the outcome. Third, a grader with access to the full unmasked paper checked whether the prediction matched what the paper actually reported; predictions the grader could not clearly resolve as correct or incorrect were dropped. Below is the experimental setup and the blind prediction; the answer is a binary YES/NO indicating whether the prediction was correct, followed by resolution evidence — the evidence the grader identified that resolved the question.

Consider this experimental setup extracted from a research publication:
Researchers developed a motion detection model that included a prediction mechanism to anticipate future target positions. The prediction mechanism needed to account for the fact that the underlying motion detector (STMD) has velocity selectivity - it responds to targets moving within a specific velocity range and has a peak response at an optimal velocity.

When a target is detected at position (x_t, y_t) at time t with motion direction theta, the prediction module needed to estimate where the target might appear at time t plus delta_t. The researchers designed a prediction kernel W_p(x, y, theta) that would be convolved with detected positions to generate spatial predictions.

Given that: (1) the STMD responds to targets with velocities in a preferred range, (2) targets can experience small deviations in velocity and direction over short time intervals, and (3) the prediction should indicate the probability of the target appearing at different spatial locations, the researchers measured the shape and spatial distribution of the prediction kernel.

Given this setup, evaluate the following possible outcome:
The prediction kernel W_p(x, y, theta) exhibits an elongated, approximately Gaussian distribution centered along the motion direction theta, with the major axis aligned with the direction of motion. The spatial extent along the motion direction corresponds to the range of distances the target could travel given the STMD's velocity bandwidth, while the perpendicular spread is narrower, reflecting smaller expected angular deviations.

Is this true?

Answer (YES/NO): NO